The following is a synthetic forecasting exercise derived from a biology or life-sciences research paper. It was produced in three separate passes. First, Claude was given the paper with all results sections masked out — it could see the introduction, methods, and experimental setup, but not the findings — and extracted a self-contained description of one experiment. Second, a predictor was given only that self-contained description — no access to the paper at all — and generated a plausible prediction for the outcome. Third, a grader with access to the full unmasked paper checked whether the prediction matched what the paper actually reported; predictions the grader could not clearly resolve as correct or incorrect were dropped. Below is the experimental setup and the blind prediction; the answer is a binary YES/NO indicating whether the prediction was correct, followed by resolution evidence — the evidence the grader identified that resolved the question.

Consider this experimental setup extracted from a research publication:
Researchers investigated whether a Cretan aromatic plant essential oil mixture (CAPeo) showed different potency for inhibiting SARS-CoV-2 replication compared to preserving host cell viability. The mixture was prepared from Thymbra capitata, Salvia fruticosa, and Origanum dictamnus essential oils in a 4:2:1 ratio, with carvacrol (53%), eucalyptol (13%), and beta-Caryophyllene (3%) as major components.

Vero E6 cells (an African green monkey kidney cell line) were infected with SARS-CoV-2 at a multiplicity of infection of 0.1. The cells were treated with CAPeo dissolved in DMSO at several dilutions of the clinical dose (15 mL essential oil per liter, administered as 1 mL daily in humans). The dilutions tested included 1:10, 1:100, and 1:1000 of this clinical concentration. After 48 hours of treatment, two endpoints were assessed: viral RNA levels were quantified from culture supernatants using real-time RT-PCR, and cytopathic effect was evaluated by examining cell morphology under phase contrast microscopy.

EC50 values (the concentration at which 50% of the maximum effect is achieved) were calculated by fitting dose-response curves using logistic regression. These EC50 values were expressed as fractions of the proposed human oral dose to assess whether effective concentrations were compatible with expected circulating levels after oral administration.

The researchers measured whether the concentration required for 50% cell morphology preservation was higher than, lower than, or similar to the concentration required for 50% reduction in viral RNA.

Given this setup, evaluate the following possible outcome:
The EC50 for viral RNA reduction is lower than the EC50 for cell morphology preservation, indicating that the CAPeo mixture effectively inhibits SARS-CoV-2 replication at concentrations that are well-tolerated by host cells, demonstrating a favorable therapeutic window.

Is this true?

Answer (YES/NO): NO